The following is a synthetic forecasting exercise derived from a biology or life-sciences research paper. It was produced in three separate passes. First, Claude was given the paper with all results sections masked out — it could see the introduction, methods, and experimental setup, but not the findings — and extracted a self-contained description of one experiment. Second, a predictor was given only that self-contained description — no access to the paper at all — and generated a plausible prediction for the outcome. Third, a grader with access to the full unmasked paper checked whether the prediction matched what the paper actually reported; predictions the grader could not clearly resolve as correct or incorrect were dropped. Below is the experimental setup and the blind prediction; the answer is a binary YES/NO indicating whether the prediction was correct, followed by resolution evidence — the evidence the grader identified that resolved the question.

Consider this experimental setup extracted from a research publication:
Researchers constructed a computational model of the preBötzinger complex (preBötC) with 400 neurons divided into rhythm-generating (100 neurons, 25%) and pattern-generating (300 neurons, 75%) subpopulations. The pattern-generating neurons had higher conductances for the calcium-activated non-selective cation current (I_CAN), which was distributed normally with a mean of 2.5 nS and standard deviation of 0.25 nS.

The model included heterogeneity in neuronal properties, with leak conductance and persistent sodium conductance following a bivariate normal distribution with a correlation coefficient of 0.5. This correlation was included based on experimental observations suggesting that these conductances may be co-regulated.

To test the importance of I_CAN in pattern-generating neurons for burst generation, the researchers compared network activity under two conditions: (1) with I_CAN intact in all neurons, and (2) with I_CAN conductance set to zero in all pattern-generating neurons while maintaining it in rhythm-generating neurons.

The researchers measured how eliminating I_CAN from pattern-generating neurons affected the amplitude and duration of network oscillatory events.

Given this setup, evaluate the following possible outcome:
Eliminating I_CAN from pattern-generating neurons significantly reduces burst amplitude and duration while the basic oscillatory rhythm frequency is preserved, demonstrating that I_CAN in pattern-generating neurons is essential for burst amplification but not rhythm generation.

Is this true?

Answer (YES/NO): YES